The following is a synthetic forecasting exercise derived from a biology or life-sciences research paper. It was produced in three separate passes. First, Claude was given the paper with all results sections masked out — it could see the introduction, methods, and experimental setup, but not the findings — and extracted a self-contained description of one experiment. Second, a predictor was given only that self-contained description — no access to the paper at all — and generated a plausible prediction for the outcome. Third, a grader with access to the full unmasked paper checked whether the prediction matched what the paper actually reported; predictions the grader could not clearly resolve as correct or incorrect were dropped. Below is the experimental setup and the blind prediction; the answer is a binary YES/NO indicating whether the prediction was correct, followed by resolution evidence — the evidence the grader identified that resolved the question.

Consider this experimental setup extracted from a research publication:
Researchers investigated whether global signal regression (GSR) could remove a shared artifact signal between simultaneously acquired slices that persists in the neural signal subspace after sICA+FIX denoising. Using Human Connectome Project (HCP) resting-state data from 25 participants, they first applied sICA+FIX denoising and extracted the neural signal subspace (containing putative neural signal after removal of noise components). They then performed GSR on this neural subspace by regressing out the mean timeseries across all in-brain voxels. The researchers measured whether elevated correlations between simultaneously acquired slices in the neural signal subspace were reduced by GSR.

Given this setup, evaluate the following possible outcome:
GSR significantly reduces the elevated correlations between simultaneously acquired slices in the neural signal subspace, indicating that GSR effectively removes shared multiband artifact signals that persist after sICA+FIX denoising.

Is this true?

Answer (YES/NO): NO